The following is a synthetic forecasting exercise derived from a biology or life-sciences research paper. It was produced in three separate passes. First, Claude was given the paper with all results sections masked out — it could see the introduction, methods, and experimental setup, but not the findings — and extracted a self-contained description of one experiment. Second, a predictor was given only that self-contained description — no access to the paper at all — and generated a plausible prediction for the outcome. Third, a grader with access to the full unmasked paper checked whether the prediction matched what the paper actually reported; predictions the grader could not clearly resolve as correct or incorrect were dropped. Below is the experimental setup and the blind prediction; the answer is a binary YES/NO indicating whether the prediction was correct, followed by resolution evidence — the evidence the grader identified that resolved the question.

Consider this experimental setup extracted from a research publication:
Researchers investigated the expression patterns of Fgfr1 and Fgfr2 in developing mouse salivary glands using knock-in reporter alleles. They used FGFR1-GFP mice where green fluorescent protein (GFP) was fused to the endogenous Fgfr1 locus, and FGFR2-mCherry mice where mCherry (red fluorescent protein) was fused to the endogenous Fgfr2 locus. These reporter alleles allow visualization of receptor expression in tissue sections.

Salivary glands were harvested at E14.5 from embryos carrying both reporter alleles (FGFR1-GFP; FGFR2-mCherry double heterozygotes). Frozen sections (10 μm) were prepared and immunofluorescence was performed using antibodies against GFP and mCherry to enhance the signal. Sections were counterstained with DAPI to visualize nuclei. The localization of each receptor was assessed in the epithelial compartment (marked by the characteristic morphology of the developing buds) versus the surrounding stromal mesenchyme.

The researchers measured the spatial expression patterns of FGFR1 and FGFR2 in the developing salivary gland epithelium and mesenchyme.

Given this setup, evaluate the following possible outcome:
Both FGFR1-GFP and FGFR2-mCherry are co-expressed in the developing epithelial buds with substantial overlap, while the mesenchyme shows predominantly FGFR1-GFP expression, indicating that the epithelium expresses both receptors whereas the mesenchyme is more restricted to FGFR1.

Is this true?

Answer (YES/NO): YES